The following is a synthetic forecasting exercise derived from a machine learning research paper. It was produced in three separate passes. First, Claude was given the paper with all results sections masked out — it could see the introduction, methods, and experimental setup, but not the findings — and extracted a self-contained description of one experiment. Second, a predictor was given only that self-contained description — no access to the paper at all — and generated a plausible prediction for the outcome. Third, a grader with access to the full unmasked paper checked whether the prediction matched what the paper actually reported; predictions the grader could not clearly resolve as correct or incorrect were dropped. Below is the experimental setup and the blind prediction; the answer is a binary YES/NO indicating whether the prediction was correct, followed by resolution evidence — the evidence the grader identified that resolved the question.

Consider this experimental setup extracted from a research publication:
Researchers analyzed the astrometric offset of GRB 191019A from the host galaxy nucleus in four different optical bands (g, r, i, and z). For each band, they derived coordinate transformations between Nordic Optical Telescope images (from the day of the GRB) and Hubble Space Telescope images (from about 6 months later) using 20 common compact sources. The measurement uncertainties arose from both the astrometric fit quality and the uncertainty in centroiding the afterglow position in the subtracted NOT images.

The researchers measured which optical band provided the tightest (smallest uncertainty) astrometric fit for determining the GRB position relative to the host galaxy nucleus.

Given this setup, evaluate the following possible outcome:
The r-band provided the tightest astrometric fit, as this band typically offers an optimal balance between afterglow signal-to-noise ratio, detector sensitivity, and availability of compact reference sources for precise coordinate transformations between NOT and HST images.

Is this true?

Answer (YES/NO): NO